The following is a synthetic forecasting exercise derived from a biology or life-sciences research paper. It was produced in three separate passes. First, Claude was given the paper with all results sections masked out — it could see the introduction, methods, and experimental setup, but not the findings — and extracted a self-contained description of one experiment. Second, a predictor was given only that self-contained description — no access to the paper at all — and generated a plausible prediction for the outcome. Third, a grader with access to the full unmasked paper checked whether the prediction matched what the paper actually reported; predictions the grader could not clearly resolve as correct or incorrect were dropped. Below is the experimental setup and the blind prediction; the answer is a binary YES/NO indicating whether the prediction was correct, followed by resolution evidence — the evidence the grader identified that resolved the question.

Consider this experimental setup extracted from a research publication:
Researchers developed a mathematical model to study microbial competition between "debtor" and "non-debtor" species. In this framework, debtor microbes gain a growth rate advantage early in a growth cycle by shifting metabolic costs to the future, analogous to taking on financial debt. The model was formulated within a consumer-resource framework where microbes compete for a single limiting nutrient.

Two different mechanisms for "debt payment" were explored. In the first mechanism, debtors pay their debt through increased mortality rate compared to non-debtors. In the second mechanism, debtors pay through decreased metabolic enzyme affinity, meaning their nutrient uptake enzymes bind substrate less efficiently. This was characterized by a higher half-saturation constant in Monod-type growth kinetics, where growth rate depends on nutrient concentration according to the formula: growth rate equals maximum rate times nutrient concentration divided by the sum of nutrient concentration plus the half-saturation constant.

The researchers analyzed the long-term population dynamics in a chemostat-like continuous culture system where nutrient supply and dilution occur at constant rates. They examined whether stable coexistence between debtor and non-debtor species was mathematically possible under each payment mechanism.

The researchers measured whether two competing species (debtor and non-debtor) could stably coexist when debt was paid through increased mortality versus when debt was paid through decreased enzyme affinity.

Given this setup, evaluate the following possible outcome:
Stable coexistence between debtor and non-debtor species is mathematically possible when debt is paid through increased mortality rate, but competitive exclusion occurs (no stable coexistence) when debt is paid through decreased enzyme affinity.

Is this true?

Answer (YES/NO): NO